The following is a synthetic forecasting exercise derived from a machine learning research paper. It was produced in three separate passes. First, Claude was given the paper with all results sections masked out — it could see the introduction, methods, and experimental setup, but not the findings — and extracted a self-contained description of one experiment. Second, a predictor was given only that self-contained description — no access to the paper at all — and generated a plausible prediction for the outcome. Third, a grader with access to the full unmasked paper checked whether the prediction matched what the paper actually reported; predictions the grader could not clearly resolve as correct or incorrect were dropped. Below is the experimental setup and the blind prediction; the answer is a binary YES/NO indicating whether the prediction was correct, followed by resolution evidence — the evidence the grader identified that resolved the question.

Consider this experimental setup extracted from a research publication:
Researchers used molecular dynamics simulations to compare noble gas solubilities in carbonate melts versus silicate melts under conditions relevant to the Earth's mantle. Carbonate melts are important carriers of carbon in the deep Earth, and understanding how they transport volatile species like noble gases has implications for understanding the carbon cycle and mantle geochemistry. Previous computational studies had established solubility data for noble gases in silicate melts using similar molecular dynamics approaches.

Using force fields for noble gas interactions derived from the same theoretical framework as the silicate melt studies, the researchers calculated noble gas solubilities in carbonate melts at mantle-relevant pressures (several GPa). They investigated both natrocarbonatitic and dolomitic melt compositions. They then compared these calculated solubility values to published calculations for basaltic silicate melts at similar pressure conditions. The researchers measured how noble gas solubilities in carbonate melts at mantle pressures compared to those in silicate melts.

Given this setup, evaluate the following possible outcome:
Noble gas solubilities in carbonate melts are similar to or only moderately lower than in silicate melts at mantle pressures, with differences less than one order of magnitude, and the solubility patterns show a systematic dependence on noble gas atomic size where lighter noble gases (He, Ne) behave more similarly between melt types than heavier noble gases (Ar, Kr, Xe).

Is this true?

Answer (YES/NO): NO